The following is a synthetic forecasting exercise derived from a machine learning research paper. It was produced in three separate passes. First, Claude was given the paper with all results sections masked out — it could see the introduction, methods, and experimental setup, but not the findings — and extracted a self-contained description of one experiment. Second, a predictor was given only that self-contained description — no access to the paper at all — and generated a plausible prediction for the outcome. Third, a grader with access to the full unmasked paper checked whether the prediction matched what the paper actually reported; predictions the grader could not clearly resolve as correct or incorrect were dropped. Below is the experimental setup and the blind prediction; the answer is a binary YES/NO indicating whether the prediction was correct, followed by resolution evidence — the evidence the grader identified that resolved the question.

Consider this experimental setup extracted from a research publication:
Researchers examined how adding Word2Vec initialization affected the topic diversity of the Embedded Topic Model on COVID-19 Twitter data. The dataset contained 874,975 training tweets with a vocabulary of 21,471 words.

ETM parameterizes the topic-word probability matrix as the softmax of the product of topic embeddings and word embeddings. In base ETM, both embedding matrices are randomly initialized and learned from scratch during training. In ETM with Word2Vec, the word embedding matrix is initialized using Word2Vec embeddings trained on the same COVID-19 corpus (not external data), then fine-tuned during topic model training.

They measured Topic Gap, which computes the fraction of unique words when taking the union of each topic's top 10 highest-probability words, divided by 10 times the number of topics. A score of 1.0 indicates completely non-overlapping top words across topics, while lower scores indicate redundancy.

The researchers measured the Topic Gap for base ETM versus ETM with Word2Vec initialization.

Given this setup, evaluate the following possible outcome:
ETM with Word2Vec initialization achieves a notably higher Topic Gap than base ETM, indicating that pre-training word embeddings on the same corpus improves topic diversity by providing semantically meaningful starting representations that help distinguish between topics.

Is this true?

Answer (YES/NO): YES